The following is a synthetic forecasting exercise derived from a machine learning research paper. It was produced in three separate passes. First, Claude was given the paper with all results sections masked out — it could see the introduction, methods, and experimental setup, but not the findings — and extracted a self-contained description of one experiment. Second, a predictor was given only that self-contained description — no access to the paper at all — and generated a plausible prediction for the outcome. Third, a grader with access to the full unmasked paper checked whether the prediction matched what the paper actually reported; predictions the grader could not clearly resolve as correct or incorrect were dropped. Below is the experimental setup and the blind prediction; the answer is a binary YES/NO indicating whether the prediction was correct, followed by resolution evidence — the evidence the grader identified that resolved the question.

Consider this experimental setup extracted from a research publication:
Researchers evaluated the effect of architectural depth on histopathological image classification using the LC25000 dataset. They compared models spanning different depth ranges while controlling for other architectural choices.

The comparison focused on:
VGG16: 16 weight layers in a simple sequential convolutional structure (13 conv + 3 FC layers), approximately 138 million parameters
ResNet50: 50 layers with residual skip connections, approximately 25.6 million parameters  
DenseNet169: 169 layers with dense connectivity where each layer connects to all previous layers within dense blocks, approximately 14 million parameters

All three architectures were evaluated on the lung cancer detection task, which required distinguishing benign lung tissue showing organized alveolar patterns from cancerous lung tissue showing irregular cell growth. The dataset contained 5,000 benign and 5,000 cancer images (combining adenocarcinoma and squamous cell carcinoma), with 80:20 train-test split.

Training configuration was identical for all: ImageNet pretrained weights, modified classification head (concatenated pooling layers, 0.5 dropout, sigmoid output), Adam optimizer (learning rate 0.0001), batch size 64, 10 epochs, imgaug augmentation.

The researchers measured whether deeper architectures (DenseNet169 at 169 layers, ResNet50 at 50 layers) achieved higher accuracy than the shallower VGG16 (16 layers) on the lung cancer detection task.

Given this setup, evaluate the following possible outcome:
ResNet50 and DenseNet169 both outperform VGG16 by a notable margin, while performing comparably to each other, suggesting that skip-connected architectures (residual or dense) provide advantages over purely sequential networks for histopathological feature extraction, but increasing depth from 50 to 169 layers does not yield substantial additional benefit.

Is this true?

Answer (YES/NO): NO